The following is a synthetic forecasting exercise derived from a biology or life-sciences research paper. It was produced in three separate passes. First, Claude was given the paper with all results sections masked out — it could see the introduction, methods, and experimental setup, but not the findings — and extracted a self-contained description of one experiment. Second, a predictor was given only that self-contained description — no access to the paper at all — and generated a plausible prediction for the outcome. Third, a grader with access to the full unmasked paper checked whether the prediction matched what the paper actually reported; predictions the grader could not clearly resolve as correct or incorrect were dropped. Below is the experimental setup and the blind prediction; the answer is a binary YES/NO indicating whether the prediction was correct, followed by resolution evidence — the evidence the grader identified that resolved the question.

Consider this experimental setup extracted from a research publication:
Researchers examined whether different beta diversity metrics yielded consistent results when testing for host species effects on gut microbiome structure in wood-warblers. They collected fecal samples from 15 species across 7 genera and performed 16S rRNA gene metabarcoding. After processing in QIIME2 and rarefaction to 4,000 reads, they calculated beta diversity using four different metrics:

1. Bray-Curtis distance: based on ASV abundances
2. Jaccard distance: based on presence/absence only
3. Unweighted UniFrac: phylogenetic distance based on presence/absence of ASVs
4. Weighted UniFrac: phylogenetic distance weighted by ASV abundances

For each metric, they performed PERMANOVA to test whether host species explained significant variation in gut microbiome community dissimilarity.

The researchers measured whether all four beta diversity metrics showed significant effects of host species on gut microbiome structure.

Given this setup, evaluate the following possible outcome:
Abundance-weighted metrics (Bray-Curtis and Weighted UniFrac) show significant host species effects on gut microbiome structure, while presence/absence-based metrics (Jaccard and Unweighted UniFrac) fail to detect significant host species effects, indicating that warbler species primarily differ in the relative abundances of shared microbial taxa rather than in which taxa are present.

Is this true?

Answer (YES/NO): NO